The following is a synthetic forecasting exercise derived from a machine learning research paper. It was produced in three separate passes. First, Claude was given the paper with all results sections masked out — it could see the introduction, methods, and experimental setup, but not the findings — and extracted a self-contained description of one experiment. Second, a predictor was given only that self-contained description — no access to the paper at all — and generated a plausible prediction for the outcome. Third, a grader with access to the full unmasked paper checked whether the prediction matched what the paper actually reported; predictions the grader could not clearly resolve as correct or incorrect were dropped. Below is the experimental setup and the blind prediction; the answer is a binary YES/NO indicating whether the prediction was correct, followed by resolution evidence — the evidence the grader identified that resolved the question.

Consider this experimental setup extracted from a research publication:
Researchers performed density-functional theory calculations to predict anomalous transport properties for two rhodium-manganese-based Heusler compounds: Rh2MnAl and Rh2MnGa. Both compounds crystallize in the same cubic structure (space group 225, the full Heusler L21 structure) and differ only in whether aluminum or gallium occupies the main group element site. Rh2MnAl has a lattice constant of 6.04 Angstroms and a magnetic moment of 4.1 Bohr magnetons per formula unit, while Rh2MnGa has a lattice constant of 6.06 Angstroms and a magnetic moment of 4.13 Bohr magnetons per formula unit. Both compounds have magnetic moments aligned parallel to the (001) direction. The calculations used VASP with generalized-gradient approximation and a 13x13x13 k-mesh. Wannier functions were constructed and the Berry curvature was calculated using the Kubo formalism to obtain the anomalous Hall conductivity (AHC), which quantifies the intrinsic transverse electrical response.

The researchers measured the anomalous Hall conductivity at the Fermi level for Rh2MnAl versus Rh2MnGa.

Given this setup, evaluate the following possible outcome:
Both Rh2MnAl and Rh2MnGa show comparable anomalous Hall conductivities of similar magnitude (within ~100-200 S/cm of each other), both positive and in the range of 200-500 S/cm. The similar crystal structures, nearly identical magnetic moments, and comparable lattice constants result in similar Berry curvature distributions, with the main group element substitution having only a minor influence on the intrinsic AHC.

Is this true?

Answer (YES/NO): NO